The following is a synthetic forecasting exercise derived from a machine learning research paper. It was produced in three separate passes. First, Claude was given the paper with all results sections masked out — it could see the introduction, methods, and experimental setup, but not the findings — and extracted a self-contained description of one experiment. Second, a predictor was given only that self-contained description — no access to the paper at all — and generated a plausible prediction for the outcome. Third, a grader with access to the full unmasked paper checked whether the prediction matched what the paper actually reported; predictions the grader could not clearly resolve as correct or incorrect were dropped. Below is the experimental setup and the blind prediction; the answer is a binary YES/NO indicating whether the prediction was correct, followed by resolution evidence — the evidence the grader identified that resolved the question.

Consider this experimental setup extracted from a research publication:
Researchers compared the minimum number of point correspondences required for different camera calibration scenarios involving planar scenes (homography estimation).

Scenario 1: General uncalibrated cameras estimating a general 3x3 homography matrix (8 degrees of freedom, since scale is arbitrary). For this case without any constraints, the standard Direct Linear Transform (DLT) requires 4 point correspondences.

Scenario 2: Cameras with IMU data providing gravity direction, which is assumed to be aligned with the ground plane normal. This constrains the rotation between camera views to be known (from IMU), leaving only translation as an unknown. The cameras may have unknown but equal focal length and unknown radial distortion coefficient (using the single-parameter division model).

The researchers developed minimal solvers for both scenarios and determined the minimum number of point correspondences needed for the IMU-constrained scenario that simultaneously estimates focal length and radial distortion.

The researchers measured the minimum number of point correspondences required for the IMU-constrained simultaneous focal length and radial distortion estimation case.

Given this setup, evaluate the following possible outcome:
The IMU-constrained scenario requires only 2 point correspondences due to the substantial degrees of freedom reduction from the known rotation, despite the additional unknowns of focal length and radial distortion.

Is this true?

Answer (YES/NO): NO